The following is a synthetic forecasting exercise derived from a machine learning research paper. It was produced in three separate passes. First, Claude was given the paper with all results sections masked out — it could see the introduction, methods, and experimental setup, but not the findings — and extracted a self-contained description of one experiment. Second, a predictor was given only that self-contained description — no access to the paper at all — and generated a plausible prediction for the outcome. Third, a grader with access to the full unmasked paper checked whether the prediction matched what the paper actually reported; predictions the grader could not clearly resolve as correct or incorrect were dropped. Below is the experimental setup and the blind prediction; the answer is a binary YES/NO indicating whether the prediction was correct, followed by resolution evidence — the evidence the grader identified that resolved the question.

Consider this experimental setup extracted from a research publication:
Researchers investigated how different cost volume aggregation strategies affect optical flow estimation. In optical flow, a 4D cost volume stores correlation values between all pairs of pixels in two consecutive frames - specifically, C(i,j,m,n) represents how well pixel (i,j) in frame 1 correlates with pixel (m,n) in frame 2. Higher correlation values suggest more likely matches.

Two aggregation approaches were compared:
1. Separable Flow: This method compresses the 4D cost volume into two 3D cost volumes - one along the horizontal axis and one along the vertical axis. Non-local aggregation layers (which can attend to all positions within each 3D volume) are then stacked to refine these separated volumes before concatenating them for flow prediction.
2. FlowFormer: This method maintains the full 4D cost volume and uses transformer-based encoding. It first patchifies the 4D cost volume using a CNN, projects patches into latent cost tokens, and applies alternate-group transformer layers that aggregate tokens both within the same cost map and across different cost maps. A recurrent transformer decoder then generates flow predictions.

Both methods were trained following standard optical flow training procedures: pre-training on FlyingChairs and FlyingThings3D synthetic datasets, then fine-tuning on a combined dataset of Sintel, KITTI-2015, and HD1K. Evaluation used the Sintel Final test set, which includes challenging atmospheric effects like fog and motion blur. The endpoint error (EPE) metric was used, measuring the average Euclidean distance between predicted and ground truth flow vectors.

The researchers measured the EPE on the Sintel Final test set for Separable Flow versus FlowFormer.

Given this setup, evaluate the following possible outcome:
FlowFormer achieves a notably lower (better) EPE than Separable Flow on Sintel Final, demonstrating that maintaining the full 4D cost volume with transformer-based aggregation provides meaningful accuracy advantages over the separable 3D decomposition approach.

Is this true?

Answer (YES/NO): YES